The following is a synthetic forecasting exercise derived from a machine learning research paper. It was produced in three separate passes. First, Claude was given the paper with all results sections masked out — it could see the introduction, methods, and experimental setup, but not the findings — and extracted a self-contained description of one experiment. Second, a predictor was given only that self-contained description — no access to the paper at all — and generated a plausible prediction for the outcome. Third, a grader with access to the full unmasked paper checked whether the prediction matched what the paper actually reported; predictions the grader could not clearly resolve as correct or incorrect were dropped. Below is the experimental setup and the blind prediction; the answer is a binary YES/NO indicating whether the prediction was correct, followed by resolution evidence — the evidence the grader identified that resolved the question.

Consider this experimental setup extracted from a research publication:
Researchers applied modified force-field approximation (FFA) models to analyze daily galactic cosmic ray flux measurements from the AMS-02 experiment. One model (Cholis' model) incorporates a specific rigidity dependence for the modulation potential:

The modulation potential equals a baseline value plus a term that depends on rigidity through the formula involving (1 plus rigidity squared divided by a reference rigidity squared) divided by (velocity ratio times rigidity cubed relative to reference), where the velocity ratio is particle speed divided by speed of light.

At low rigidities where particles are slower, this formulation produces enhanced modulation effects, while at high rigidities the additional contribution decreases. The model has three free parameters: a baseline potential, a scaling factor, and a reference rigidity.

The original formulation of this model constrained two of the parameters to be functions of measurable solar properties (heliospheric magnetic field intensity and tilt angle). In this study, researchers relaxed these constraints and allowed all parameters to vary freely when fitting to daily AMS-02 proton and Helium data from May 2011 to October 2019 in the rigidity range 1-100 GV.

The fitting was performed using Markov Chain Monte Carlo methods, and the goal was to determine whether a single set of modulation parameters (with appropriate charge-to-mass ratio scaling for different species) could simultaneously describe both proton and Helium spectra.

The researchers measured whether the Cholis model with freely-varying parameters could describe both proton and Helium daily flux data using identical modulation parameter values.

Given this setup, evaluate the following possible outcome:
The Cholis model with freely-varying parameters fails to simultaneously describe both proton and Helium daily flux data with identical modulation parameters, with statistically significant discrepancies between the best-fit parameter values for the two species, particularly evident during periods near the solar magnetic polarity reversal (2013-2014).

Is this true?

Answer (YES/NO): NO